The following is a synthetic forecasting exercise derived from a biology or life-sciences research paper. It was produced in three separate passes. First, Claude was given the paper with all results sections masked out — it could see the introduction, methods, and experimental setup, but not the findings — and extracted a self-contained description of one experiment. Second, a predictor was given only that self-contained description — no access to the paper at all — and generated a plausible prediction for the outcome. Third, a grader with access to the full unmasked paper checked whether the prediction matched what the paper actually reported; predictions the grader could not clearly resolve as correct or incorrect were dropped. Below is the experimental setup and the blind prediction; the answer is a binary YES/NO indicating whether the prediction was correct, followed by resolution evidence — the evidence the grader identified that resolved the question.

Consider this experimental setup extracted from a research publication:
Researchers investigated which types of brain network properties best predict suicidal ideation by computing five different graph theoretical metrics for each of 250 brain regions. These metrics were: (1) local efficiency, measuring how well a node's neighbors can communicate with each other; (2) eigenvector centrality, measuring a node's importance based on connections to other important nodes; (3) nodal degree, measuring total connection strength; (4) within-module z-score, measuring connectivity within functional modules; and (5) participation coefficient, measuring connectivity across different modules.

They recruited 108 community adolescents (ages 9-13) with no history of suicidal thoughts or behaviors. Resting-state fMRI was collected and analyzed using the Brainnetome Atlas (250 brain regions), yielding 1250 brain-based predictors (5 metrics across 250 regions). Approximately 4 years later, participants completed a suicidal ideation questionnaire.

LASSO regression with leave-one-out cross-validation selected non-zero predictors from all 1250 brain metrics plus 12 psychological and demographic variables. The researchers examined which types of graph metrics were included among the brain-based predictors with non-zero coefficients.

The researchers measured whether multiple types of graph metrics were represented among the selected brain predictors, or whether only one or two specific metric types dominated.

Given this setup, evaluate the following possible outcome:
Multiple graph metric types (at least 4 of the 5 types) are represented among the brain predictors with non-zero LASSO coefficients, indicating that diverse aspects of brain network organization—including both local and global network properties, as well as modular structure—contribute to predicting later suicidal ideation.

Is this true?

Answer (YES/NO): YES